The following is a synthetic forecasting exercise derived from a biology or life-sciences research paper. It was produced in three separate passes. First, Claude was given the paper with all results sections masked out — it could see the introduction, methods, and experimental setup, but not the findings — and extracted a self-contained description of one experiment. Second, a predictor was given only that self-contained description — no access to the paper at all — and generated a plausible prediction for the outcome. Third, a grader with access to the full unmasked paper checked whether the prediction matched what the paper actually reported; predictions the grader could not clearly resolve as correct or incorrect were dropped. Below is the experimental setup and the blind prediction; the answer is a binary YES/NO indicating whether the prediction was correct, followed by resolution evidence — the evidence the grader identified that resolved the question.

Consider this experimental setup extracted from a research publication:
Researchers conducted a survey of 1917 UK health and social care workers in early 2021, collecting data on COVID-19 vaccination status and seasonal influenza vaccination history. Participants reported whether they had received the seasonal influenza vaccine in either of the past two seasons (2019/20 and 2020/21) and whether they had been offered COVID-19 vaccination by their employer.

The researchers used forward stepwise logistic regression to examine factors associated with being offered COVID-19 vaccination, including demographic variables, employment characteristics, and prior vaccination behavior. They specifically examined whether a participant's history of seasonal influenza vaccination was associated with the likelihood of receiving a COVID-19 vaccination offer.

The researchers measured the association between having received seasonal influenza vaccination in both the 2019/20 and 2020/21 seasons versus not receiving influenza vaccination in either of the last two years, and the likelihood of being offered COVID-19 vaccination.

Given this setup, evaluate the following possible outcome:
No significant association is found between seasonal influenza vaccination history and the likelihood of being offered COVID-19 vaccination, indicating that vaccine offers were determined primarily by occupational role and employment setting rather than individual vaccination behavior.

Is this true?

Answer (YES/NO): NO